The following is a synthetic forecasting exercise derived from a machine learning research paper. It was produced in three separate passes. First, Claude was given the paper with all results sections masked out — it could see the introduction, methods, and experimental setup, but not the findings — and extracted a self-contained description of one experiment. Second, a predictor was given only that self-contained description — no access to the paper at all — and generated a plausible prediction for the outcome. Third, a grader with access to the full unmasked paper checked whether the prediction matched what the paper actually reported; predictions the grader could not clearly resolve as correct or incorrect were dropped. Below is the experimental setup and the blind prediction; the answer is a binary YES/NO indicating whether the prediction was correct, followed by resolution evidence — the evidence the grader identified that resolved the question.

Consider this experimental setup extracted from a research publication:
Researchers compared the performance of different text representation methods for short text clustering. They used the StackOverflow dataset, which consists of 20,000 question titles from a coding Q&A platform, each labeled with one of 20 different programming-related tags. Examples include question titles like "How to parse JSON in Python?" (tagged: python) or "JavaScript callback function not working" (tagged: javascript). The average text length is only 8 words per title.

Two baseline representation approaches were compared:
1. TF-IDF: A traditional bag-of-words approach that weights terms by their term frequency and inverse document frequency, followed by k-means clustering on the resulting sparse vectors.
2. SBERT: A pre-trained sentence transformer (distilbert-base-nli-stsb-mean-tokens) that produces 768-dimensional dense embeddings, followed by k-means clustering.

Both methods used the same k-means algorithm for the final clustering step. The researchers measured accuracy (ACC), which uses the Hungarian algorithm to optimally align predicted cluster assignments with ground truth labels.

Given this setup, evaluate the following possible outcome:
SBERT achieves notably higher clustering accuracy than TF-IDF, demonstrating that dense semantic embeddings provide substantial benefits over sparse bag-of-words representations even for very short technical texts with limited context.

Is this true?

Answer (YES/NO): NO